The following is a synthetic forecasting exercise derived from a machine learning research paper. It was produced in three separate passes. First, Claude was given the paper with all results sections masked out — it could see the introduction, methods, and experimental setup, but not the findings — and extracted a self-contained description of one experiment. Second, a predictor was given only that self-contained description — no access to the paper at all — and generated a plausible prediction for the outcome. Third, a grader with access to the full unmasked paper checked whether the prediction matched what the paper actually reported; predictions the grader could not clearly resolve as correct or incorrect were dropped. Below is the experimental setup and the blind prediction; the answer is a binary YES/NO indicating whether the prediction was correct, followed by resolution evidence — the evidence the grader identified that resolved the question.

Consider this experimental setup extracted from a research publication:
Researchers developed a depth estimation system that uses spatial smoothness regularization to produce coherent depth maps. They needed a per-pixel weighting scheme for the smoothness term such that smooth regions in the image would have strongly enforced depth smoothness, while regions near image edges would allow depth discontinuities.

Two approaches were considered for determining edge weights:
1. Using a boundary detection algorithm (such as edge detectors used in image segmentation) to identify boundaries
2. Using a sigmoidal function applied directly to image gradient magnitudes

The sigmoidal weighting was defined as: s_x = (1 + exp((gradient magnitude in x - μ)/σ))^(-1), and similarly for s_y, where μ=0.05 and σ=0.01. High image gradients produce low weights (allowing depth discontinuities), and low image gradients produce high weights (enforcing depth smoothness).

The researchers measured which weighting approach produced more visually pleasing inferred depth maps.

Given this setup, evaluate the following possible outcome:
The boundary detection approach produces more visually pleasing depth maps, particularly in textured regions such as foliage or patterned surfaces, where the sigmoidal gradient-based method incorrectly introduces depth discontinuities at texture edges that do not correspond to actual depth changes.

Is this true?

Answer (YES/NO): NO